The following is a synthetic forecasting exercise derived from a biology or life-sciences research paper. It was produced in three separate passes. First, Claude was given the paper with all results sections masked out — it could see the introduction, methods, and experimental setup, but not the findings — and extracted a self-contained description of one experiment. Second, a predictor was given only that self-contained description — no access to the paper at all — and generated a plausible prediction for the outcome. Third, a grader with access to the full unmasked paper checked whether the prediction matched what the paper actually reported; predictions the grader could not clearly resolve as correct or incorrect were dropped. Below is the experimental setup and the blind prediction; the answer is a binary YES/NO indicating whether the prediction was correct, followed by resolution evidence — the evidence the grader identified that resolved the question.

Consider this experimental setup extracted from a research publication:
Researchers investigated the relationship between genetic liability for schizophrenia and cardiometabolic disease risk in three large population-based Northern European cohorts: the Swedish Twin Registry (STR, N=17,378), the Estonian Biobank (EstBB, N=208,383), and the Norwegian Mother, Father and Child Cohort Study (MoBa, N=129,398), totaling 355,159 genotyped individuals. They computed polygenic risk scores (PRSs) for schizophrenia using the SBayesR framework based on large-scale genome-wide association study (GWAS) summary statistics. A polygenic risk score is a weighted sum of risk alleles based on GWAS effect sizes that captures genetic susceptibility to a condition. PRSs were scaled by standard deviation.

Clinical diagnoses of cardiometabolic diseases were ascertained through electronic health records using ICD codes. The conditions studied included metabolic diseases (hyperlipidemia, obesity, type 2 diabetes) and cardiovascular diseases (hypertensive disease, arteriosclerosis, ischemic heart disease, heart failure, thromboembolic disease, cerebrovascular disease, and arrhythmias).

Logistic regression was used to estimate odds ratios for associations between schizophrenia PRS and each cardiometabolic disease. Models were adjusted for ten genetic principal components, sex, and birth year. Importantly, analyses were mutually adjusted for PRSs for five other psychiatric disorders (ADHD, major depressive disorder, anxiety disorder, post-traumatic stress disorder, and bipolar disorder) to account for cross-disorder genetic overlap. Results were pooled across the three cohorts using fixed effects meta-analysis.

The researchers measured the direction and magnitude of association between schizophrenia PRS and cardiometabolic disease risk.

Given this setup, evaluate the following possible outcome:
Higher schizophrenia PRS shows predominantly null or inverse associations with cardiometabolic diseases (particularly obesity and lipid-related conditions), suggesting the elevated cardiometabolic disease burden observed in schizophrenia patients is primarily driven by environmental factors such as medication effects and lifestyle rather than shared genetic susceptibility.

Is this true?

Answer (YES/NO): YES